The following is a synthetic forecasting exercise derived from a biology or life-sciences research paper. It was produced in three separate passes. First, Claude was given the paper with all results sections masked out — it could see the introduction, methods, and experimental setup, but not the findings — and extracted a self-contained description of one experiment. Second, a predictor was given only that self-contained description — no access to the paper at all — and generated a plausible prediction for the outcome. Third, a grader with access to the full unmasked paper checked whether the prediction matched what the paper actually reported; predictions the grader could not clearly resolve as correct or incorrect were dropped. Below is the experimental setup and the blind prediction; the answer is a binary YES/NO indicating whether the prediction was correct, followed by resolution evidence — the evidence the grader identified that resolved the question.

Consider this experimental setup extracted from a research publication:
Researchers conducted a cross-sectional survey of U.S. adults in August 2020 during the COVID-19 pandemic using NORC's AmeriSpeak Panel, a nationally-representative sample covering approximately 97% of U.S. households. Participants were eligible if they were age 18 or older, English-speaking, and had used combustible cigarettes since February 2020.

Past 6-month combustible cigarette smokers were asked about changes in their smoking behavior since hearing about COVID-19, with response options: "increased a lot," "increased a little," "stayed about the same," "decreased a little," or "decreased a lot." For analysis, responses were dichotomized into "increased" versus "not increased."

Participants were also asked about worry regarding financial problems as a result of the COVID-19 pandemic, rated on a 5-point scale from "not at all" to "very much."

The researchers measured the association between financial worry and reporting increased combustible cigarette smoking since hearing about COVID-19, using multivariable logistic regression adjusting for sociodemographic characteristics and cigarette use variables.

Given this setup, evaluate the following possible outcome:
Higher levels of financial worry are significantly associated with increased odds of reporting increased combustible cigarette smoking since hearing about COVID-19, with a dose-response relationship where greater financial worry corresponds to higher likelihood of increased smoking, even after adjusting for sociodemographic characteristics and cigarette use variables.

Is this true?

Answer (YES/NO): NO